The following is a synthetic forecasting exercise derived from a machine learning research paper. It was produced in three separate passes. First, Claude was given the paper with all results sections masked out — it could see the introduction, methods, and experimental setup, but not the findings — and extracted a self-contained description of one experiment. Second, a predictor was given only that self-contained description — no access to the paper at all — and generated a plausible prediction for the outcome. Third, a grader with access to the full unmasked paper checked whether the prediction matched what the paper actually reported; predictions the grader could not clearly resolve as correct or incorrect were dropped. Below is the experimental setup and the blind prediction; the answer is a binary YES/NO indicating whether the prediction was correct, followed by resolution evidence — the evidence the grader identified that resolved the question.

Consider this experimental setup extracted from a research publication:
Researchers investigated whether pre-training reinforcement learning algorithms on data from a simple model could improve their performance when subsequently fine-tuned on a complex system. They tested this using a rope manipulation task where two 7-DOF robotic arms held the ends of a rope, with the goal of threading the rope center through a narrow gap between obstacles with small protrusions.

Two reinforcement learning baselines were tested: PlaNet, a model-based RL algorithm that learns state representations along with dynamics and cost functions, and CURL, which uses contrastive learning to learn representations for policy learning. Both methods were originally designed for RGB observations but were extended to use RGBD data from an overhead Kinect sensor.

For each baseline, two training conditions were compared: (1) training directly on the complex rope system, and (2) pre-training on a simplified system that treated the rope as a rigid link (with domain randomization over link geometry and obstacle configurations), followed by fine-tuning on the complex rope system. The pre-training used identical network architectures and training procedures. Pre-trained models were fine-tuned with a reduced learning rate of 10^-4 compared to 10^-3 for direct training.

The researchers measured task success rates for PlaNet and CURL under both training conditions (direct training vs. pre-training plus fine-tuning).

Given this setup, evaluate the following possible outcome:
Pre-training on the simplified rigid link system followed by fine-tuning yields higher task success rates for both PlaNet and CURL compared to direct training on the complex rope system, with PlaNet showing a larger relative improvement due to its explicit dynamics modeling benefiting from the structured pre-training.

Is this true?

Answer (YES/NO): NO